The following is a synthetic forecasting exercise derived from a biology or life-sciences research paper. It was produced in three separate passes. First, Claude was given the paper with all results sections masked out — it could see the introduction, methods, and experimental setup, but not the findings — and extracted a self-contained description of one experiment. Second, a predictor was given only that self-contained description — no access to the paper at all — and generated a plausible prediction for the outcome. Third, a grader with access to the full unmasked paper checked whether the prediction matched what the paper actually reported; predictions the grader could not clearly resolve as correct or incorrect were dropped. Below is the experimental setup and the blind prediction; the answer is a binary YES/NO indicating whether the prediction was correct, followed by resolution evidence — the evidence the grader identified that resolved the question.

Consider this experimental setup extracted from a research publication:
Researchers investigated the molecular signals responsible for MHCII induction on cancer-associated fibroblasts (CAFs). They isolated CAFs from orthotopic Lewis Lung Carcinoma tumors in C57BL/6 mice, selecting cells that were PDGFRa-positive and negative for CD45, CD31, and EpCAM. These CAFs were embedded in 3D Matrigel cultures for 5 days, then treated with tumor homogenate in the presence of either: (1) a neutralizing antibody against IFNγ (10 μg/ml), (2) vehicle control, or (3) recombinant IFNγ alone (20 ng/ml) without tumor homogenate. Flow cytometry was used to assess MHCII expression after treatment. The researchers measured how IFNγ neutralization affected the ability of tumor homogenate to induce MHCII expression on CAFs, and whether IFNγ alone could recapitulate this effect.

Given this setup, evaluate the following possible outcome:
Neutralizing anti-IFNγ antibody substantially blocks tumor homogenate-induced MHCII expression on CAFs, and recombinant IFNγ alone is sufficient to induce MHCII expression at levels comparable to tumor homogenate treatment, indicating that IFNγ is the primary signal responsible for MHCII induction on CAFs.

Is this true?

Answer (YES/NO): NO